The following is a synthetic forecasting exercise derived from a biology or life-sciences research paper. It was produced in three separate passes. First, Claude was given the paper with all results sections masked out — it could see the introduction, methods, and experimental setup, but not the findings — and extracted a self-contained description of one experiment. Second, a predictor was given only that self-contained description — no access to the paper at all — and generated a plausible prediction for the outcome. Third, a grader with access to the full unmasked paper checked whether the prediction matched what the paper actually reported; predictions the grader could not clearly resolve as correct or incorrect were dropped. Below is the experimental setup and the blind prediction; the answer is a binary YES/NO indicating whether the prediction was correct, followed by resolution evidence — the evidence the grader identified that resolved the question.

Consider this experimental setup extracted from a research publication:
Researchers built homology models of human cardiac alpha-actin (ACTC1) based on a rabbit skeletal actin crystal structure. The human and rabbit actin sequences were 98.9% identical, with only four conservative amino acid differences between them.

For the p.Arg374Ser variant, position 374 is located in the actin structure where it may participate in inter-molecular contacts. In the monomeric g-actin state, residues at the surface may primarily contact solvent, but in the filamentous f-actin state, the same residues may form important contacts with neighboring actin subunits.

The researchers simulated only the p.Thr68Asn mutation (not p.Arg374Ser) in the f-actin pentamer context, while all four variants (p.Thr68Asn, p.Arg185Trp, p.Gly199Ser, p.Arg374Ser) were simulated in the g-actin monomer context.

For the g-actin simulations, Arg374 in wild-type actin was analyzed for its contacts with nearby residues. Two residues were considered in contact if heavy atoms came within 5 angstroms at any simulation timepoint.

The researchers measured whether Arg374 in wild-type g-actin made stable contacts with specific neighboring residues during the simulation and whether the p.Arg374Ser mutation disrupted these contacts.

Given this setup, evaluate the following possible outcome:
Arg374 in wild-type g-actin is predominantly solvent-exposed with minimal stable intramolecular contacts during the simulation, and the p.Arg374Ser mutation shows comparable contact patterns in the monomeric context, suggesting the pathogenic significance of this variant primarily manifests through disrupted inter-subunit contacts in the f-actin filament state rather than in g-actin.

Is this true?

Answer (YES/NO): NO